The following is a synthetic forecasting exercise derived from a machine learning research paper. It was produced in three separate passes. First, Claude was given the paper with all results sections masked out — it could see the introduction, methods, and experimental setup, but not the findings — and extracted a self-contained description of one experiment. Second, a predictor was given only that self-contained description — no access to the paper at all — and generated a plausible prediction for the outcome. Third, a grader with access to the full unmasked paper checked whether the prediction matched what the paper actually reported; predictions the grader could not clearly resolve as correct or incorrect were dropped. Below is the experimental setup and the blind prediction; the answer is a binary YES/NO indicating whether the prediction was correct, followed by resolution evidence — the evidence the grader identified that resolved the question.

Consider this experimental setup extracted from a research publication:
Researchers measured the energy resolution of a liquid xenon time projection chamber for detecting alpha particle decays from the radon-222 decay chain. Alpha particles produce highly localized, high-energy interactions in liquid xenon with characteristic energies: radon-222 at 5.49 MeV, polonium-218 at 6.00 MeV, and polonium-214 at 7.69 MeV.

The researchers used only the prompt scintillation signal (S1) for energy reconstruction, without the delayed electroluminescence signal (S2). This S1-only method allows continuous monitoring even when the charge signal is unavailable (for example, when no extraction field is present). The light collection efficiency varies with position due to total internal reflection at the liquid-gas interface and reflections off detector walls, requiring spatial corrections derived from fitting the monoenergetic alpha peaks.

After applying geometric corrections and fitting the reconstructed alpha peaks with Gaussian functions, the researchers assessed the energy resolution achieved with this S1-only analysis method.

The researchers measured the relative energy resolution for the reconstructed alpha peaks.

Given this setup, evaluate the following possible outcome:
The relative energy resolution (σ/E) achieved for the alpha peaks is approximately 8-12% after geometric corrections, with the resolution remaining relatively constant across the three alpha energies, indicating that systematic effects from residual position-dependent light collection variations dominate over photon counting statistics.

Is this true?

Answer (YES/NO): NO